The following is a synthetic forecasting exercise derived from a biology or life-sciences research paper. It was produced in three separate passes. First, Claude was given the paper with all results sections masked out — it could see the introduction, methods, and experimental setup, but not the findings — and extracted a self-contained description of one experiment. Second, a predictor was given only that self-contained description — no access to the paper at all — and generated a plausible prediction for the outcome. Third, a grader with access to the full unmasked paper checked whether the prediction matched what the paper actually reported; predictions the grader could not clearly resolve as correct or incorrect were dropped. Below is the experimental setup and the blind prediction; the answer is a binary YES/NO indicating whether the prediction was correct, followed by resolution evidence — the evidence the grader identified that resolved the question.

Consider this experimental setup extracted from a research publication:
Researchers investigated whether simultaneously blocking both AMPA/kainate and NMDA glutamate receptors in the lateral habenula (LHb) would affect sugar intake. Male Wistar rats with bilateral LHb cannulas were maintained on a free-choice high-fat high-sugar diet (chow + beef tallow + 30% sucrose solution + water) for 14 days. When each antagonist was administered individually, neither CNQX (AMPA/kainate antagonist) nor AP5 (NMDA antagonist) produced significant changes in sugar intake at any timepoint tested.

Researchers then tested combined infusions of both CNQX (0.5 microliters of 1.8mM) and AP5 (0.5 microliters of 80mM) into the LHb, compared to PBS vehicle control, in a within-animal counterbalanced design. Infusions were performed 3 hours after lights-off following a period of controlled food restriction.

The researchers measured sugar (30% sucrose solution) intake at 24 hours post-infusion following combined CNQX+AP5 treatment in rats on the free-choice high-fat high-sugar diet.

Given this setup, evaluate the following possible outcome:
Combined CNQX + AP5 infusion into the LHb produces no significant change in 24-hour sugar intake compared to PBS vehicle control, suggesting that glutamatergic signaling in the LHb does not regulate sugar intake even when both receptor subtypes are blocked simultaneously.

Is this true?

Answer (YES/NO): NO